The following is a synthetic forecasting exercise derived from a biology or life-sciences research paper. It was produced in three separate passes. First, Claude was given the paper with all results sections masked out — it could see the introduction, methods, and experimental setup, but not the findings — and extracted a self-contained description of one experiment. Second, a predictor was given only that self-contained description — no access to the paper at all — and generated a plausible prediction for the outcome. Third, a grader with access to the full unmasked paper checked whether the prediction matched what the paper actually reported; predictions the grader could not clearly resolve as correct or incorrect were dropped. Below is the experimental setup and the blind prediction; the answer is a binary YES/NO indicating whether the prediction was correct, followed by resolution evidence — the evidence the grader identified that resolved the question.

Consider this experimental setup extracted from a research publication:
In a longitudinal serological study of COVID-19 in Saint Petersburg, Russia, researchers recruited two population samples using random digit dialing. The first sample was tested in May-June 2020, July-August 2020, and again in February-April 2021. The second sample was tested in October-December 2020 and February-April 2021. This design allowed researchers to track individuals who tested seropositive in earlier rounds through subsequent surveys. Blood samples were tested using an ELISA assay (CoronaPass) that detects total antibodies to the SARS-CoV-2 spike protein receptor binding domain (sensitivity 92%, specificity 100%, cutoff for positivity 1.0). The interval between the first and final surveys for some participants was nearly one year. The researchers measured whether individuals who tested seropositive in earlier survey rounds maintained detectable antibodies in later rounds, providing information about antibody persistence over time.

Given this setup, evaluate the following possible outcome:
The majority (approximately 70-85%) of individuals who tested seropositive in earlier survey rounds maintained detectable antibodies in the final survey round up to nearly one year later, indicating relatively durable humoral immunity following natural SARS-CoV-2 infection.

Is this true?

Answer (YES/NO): NO